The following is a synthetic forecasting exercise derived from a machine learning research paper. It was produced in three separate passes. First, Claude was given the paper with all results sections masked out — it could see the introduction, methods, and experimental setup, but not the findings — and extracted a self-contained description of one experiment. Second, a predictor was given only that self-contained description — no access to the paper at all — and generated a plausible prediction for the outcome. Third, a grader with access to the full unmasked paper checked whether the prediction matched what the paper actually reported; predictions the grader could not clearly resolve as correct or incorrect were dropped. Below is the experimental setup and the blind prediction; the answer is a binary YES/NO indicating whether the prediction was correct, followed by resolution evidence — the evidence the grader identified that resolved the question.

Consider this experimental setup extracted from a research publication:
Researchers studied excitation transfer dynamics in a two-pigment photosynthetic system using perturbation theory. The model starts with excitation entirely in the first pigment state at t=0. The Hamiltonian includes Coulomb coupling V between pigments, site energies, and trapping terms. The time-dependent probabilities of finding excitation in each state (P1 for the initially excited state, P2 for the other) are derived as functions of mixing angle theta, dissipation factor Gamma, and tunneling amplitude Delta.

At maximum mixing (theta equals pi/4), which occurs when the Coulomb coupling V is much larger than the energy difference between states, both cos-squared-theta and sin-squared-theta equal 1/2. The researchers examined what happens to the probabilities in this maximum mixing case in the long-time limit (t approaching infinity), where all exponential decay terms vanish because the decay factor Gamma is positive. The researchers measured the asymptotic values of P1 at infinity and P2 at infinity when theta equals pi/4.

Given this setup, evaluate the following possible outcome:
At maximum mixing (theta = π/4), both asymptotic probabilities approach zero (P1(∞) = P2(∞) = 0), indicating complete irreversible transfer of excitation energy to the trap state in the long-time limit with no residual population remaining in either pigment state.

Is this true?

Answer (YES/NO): NO